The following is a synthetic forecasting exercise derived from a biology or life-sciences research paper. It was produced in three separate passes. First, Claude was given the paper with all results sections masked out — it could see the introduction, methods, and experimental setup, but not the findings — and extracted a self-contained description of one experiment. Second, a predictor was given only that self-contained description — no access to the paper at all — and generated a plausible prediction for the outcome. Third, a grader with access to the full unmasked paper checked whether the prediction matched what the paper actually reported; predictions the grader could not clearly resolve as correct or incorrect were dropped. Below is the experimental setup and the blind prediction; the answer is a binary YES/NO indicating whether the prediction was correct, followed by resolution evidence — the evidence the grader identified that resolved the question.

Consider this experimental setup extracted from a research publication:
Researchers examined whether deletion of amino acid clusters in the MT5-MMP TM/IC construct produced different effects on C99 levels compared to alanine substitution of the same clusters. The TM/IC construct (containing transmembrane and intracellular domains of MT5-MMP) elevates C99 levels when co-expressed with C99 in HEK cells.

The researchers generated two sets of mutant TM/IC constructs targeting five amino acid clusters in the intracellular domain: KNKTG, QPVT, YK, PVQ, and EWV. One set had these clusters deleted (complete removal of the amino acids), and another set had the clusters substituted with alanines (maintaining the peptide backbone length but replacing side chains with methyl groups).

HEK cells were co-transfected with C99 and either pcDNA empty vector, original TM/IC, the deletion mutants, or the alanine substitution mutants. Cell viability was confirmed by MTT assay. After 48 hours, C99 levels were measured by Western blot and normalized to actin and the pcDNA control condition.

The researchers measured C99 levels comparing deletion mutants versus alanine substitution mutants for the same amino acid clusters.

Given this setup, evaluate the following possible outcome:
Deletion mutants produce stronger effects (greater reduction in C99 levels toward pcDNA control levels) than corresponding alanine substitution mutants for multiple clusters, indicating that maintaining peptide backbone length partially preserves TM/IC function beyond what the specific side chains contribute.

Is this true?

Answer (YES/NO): NO